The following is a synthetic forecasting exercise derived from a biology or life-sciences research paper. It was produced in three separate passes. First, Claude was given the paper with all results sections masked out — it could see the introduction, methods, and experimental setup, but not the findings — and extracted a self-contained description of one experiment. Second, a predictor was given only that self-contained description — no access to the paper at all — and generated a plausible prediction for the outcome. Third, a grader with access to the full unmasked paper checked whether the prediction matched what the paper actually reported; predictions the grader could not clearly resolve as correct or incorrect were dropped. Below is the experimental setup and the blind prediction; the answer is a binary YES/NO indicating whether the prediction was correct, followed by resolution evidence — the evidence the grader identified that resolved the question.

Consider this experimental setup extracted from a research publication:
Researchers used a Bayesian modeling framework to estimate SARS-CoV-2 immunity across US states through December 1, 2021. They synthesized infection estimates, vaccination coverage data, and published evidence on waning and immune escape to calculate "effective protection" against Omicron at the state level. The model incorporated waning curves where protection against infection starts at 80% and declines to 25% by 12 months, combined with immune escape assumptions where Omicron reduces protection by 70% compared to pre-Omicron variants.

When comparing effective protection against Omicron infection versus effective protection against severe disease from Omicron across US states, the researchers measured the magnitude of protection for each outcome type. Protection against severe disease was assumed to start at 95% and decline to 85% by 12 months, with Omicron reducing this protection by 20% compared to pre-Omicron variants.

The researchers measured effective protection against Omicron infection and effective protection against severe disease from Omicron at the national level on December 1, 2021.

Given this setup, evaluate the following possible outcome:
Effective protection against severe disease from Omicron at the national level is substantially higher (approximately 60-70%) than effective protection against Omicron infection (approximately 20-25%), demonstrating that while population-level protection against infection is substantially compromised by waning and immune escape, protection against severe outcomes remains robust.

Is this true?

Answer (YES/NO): YES